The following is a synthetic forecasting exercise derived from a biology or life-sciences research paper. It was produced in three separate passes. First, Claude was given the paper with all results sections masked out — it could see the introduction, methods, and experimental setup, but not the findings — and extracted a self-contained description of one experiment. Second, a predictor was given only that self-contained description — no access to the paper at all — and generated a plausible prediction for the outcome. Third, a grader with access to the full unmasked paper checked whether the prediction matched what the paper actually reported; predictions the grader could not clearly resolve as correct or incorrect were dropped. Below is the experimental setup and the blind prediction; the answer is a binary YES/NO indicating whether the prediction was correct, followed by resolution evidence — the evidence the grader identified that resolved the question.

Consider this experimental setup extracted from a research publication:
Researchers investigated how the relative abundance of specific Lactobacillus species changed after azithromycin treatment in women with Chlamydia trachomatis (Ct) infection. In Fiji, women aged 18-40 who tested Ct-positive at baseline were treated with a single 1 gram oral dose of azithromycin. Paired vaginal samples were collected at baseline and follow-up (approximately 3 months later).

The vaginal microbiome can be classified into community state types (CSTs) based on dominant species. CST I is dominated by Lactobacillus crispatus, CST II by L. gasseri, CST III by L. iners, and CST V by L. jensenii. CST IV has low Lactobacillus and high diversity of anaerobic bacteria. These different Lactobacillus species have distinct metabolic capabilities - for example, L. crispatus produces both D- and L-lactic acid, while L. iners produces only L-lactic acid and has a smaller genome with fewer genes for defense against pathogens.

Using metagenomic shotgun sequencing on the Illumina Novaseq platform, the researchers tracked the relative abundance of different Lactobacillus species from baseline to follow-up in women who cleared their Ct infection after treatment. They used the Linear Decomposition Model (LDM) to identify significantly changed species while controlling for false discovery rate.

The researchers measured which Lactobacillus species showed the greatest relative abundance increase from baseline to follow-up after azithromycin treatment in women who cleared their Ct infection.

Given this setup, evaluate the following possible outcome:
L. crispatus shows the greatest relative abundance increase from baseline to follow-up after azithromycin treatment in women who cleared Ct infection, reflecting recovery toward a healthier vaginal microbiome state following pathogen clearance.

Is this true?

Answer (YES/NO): NO